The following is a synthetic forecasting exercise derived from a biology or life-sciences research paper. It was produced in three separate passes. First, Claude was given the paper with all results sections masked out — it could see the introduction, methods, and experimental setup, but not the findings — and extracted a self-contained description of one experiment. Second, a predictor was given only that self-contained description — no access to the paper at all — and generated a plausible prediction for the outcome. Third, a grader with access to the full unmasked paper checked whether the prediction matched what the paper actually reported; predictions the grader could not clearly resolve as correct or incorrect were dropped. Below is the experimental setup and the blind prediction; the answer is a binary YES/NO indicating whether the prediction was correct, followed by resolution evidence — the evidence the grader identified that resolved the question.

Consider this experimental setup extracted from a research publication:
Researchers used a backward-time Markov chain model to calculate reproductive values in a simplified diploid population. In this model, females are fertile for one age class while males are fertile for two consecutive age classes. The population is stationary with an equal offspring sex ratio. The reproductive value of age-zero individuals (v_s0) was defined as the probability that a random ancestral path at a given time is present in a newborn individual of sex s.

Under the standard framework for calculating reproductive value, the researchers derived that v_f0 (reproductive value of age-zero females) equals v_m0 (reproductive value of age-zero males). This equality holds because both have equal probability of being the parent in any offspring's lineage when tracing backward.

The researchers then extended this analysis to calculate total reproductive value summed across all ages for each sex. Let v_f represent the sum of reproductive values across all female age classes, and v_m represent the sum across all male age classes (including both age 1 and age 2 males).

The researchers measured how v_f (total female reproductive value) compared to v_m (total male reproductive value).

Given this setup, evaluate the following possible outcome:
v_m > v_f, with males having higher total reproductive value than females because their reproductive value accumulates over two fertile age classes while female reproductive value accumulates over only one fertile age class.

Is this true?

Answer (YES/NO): YES